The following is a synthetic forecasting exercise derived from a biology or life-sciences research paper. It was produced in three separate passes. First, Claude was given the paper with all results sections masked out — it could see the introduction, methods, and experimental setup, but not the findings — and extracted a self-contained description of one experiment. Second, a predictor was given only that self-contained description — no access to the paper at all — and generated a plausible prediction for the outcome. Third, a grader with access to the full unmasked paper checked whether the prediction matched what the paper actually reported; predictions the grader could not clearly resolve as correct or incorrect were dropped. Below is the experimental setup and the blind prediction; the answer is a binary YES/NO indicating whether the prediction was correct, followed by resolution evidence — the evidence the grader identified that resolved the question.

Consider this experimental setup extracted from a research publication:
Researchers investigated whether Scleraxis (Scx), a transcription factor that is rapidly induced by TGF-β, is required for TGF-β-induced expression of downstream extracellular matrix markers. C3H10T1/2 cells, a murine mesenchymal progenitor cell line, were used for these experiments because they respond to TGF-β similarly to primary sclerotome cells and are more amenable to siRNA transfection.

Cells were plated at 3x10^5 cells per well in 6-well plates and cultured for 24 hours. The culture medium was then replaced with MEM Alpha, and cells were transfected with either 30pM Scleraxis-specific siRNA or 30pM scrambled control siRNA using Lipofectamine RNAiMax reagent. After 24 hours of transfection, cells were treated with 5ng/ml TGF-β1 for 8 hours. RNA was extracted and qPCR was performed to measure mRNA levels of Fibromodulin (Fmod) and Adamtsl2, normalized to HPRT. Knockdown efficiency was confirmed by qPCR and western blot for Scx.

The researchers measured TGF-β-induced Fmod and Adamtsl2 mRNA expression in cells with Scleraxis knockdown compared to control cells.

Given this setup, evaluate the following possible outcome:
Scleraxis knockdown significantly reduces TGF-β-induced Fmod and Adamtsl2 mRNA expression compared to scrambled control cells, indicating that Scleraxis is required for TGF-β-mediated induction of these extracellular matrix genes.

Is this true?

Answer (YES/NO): YES